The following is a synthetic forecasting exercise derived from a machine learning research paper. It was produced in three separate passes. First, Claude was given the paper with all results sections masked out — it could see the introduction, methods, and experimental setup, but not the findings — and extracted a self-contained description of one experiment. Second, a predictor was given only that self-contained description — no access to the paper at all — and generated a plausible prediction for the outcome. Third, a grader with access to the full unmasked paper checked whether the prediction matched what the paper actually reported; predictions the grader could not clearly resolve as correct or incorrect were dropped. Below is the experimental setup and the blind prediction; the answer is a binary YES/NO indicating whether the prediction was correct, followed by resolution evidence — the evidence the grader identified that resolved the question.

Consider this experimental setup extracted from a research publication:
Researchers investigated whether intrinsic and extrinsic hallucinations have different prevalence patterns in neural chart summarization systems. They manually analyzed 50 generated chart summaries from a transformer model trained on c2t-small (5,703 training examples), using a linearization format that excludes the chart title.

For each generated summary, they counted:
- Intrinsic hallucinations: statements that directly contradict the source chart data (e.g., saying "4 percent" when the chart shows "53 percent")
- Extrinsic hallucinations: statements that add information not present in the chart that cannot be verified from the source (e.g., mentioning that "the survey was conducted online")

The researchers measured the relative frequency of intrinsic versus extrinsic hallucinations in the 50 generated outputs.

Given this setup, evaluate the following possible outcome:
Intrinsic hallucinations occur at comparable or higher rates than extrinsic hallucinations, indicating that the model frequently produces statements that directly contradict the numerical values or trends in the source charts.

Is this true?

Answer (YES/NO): YES